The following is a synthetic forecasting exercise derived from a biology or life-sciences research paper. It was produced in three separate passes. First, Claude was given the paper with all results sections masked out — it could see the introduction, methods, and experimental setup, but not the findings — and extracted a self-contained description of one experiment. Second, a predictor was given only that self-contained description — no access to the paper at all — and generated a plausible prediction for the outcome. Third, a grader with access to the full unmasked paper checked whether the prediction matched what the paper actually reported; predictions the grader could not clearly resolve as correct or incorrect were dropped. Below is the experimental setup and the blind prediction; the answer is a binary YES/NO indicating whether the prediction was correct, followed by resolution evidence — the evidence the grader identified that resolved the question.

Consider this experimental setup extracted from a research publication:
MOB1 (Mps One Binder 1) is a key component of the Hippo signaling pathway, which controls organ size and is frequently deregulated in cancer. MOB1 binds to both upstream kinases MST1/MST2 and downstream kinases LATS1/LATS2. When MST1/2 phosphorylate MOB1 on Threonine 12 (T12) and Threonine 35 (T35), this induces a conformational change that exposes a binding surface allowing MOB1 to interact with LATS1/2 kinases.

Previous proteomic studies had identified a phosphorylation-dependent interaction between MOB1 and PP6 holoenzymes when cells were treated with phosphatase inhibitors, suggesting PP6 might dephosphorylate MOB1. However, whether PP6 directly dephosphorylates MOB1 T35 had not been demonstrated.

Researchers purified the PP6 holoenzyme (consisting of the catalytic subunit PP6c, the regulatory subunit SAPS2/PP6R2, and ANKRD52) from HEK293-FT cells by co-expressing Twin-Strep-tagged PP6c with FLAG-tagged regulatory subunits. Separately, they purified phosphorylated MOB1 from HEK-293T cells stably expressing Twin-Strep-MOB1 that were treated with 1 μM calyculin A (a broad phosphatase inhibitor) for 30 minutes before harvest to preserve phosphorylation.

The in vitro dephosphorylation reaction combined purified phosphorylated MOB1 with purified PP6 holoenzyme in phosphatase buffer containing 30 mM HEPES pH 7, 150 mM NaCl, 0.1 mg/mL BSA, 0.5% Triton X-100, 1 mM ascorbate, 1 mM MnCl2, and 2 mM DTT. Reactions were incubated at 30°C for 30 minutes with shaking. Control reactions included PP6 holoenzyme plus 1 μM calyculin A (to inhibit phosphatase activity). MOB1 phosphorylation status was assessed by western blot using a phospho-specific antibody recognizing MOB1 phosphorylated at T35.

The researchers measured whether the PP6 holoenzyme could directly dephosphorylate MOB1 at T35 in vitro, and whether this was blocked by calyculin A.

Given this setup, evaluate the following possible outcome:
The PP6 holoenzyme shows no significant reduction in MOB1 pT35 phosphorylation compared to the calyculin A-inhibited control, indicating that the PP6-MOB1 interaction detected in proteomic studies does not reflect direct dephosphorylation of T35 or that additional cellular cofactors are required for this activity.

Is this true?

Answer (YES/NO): NO